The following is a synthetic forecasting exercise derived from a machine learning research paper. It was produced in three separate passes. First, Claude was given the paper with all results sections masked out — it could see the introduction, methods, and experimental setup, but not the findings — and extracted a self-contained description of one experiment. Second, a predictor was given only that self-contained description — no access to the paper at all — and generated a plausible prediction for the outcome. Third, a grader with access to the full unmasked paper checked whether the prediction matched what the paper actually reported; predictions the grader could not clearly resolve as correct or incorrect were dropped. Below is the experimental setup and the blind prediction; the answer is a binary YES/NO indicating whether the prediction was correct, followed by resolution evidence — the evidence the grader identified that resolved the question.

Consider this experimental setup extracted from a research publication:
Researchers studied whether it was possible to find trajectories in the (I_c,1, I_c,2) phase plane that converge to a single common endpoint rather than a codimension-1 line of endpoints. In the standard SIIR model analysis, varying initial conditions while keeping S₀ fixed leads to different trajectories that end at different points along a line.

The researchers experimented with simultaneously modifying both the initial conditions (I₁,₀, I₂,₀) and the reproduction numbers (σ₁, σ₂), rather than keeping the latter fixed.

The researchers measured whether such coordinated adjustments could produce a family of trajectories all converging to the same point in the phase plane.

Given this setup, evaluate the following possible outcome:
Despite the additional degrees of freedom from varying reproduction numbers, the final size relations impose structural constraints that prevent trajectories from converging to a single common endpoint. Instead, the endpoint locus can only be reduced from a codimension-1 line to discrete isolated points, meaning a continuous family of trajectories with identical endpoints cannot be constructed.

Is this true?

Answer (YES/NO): NO